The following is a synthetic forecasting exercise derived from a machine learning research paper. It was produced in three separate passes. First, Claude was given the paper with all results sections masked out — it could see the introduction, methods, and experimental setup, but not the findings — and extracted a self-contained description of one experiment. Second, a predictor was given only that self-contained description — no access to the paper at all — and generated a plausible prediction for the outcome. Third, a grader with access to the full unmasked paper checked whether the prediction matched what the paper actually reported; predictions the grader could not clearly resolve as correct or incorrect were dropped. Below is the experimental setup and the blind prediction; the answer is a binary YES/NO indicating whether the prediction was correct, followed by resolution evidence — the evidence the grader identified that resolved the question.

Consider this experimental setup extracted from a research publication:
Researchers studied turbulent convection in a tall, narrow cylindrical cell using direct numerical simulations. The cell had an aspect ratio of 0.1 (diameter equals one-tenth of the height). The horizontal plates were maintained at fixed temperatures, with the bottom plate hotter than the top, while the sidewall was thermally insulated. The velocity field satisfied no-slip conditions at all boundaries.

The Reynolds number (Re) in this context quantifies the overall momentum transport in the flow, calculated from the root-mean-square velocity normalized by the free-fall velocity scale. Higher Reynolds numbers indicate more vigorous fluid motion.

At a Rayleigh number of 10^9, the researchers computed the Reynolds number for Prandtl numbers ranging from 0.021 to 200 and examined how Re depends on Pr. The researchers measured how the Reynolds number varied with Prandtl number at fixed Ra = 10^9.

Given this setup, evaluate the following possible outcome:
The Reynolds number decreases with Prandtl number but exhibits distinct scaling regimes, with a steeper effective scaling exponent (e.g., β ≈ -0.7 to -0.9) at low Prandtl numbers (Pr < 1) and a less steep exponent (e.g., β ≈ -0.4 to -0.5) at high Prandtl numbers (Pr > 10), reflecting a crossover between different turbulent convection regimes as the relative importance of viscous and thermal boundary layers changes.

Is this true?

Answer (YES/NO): NO